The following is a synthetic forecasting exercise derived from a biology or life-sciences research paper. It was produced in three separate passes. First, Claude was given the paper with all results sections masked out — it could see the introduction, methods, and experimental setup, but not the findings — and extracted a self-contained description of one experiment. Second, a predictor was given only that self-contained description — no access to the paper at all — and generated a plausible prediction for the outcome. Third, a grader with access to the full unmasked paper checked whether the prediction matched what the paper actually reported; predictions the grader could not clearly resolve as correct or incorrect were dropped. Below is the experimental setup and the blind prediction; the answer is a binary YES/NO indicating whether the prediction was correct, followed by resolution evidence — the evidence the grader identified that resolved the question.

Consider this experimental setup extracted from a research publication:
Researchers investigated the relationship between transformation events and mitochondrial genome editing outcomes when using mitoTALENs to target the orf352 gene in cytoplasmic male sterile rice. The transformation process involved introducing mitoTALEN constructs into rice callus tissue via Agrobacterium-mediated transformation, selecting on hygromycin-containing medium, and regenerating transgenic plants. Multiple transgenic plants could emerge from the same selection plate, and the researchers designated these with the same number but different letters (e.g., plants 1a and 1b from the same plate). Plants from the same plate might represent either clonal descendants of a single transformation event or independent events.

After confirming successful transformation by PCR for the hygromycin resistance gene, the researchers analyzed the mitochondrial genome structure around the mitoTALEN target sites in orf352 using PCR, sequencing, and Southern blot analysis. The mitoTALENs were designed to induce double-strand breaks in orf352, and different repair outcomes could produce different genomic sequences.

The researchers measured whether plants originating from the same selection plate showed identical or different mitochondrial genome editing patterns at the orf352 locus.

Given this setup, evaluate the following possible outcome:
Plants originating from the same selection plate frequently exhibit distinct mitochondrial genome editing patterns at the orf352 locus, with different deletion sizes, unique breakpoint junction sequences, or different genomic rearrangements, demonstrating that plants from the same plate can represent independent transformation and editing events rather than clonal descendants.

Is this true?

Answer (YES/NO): YES